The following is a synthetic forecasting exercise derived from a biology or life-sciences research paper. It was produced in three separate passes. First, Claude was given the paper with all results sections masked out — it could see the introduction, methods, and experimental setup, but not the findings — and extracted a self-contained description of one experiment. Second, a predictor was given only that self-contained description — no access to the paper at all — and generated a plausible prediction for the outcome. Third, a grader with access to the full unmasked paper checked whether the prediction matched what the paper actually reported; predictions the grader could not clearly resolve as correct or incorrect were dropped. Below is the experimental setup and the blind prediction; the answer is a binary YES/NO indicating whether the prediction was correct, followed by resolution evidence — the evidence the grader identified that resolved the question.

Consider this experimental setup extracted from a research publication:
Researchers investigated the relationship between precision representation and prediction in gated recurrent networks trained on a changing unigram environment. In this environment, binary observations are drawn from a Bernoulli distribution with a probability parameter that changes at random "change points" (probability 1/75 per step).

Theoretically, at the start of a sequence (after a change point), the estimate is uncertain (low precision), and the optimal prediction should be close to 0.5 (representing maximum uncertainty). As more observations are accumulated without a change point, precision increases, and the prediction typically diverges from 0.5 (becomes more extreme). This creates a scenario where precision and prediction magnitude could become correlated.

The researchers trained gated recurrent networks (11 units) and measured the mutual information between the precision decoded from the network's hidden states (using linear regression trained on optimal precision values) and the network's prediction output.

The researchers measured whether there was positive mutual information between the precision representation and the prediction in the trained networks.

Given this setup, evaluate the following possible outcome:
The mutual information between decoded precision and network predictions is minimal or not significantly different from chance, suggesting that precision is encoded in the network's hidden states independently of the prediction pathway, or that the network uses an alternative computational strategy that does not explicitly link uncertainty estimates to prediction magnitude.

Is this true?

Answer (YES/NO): NO